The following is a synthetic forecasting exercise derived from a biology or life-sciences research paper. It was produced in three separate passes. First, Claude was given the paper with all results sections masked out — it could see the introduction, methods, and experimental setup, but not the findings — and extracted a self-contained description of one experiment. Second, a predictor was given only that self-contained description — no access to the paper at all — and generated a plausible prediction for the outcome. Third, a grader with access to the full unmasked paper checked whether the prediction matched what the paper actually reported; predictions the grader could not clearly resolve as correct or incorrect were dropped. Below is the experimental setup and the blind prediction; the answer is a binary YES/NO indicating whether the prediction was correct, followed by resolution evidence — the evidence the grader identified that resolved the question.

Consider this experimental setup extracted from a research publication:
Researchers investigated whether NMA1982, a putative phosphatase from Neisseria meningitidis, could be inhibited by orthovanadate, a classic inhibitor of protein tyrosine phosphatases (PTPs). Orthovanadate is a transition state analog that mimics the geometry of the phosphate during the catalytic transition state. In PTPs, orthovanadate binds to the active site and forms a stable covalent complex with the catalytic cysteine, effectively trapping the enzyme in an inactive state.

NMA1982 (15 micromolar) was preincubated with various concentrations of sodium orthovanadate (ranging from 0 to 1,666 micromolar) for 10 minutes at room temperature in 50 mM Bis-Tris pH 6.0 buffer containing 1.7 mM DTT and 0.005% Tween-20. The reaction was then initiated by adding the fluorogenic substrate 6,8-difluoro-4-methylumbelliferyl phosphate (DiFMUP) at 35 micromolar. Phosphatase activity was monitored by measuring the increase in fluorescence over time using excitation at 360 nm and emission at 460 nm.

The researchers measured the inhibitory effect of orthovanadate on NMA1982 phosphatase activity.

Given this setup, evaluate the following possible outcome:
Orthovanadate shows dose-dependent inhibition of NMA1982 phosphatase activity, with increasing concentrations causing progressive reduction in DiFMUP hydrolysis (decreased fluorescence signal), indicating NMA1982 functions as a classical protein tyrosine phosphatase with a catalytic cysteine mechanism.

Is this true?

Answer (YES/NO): YES